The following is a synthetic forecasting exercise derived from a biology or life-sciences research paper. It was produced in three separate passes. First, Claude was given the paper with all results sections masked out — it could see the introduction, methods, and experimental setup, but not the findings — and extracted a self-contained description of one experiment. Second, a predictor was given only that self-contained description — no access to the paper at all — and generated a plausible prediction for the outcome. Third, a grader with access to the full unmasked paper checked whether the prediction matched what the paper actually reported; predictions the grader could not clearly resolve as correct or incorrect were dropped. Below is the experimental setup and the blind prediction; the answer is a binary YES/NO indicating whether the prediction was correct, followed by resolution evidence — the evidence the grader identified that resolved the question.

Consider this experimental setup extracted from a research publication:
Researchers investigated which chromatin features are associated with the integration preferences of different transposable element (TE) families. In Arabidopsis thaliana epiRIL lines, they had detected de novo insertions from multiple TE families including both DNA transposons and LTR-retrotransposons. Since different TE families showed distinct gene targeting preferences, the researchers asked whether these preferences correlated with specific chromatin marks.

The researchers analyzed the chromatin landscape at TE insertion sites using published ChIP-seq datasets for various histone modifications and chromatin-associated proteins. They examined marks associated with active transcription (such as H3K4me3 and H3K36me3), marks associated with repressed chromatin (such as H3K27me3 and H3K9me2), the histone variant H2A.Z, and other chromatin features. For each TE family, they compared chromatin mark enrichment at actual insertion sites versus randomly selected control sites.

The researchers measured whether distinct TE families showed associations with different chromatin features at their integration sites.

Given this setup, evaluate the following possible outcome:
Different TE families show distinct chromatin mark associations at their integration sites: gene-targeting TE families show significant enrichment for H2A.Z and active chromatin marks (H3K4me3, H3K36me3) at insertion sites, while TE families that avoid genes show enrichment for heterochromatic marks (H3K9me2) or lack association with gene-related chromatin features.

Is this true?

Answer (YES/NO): NO